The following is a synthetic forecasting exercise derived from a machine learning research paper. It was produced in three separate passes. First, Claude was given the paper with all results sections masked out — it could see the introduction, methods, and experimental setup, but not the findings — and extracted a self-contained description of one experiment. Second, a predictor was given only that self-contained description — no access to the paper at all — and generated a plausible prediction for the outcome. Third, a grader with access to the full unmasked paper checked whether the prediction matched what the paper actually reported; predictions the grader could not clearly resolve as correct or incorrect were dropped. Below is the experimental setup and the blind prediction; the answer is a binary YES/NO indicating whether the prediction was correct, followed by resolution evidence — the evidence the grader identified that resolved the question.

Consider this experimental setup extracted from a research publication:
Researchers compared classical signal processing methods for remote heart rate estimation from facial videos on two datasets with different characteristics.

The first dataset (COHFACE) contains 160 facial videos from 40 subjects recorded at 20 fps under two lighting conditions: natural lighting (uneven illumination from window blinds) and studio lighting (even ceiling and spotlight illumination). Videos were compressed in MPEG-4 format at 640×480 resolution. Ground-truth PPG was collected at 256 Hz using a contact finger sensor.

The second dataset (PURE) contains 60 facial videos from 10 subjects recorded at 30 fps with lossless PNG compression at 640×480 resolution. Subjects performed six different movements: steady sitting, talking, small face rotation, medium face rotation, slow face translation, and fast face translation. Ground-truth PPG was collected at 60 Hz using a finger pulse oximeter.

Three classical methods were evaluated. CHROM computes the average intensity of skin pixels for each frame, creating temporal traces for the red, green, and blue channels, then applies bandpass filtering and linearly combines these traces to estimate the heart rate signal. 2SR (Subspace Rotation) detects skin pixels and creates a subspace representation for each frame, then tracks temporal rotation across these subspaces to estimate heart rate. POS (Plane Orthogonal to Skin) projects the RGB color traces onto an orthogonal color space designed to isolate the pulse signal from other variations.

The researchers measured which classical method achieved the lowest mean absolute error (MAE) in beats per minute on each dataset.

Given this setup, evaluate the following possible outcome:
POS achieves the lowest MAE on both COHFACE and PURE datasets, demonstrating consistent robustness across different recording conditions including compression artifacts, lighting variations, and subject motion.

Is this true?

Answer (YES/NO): NO